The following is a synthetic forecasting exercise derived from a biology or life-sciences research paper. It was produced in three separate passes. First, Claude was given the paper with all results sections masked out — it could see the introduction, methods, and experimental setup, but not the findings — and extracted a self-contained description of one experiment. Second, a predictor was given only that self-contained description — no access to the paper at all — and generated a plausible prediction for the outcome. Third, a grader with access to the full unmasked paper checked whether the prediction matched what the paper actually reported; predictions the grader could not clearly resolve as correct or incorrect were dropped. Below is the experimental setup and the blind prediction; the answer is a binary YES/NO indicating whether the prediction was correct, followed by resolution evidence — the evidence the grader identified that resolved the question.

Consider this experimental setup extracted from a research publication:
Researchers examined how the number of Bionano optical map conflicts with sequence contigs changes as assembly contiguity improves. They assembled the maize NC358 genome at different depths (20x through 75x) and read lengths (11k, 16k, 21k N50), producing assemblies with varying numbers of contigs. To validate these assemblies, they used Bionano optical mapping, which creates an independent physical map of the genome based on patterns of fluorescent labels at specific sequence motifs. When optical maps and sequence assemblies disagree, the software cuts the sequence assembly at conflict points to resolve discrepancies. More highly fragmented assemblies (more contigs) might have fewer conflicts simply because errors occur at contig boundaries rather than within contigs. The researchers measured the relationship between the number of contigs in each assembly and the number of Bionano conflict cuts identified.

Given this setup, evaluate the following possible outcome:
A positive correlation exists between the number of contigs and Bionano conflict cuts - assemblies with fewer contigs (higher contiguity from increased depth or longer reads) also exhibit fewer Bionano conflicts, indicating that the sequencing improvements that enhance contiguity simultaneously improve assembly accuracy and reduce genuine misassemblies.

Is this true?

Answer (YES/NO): YES